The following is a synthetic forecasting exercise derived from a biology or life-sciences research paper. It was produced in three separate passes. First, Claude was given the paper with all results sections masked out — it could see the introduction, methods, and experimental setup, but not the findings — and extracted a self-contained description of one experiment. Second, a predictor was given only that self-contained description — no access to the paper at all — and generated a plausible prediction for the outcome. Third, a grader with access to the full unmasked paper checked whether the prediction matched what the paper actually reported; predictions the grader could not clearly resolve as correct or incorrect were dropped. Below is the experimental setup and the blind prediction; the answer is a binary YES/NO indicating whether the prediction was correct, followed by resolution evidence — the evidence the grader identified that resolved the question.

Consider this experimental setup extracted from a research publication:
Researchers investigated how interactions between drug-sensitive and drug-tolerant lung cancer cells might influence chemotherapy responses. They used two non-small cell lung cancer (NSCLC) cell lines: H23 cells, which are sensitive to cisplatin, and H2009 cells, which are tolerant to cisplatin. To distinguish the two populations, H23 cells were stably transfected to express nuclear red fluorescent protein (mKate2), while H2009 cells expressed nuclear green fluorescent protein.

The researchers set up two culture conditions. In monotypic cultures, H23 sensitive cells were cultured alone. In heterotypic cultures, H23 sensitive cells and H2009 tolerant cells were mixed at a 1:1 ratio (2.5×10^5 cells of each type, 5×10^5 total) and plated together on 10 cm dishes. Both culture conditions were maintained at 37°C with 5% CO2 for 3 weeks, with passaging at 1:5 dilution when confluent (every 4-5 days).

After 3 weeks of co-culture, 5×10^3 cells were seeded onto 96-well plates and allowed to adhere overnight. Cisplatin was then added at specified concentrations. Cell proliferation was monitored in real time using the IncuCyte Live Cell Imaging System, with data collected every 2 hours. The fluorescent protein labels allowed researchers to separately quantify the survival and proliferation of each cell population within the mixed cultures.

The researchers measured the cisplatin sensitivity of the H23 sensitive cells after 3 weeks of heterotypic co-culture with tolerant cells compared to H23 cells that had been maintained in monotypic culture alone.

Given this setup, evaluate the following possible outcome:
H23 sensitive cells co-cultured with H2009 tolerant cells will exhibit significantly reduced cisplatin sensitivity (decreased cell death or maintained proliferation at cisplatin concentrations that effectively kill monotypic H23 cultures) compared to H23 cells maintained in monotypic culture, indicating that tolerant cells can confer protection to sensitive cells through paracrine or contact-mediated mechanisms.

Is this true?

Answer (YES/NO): NO